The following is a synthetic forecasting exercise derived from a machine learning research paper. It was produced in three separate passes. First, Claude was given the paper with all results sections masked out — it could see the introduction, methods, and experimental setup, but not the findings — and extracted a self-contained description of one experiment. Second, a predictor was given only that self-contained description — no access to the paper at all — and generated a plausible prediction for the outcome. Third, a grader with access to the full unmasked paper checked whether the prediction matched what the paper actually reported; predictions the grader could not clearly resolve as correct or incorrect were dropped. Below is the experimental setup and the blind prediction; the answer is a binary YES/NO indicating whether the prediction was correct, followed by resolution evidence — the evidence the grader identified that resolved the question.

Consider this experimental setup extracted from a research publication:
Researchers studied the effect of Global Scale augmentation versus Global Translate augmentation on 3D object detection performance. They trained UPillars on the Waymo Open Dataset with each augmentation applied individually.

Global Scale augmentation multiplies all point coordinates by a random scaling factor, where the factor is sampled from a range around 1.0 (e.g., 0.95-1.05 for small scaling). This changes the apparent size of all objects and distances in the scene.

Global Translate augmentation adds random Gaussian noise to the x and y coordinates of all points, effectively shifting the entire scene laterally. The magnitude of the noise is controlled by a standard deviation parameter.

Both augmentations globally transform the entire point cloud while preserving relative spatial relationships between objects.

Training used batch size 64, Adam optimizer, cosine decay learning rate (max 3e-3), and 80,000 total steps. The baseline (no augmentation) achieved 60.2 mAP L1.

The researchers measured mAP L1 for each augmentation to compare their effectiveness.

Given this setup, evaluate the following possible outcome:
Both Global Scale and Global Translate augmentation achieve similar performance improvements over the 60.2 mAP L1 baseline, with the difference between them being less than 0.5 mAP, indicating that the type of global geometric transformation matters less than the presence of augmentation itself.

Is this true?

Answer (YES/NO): NO